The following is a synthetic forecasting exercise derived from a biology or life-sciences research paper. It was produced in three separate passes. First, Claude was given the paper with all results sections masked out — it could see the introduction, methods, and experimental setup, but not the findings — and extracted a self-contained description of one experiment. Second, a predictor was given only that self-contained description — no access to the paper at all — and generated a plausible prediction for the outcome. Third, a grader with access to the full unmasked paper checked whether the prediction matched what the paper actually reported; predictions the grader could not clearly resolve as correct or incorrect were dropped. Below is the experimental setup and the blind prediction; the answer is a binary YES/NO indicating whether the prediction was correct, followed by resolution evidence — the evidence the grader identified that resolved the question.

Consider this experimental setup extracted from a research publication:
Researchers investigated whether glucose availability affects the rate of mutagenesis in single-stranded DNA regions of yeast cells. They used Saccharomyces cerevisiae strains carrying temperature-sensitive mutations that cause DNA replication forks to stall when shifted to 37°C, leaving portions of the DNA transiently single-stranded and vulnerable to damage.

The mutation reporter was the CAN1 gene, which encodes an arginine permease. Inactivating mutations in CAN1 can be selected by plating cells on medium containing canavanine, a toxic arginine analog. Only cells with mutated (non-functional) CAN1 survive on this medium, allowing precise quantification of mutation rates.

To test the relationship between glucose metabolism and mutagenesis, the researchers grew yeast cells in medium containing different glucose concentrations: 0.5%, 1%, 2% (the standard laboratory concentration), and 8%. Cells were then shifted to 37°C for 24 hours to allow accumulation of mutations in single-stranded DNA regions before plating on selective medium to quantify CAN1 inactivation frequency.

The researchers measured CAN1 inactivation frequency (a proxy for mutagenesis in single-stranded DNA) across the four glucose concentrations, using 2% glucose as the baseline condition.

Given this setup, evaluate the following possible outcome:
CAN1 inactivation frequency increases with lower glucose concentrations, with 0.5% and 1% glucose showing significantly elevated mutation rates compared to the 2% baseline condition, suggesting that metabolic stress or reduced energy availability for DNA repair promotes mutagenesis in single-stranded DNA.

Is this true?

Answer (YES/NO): NO